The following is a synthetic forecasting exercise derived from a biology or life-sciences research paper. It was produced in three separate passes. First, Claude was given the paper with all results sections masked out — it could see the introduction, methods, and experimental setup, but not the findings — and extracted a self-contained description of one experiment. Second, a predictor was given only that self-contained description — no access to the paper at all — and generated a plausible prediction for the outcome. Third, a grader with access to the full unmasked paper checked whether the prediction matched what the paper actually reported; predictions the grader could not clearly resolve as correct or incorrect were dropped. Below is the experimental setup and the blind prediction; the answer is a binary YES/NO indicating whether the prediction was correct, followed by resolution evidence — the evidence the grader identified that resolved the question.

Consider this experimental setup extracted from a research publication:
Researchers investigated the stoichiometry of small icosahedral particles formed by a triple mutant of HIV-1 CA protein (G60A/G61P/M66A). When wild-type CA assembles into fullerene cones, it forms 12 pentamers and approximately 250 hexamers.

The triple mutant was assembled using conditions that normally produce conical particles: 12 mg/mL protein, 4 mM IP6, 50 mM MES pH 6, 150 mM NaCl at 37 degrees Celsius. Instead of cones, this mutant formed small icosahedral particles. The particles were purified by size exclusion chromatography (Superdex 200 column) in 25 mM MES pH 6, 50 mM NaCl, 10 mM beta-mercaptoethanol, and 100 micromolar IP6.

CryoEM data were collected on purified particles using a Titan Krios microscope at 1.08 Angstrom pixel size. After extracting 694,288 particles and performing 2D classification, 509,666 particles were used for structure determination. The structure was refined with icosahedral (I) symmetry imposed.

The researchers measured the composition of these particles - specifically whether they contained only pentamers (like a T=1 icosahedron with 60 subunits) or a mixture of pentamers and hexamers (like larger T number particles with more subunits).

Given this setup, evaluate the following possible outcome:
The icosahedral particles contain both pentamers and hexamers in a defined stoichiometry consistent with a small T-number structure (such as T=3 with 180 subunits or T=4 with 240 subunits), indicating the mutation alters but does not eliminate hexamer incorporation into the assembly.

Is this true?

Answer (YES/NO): NO